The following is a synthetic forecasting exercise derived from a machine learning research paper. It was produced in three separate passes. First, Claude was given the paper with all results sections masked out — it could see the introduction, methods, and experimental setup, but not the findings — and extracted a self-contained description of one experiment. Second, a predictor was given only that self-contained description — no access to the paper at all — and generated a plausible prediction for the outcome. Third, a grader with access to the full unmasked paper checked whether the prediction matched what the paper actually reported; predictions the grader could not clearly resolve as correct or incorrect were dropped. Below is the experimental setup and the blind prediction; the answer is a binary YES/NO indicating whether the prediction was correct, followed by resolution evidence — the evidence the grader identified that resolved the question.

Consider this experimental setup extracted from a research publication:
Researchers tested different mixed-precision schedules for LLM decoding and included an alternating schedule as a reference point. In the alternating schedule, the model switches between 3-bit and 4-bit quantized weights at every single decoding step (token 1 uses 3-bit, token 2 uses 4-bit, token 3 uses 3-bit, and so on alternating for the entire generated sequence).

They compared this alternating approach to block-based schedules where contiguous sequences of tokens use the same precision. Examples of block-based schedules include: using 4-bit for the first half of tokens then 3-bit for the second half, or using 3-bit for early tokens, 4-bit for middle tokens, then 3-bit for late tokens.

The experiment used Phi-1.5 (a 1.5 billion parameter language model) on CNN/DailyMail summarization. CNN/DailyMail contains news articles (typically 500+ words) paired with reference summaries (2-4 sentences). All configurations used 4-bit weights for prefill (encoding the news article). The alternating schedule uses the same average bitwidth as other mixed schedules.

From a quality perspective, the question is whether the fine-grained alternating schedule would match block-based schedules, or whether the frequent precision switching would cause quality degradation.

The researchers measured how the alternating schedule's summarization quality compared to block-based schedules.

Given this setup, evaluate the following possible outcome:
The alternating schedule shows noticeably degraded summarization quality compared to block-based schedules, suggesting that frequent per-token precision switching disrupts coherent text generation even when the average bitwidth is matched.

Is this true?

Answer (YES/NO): NO